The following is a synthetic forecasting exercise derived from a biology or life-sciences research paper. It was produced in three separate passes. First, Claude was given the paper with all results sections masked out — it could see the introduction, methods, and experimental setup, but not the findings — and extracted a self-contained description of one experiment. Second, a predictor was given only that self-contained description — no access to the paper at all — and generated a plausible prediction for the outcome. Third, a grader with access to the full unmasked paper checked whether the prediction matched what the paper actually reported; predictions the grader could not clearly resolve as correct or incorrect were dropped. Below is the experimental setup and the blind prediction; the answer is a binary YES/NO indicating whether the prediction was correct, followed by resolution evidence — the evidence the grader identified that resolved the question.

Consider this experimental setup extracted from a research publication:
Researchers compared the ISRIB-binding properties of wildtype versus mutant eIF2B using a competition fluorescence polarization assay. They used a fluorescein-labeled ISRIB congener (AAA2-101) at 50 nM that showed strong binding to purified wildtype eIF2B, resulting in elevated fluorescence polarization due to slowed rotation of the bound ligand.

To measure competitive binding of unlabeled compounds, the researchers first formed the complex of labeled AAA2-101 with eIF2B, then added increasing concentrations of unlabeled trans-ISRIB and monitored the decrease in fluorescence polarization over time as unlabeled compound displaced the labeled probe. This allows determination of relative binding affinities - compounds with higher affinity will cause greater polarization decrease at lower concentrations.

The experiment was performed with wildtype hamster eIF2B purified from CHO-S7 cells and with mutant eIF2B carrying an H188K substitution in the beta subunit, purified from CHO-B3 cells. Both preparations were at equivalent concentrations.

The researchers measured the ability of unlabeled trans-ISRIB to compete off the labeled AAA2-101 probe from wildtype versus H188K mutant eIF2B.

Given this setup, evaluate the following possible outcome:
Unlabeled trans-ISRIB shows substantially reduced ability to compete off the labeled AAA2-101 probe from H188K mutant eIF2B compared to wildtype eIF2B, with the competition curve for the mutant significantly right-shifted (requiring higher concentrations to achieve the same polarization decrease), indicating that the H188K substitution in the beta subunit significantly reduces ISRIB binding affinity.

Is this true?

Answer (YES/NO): NO